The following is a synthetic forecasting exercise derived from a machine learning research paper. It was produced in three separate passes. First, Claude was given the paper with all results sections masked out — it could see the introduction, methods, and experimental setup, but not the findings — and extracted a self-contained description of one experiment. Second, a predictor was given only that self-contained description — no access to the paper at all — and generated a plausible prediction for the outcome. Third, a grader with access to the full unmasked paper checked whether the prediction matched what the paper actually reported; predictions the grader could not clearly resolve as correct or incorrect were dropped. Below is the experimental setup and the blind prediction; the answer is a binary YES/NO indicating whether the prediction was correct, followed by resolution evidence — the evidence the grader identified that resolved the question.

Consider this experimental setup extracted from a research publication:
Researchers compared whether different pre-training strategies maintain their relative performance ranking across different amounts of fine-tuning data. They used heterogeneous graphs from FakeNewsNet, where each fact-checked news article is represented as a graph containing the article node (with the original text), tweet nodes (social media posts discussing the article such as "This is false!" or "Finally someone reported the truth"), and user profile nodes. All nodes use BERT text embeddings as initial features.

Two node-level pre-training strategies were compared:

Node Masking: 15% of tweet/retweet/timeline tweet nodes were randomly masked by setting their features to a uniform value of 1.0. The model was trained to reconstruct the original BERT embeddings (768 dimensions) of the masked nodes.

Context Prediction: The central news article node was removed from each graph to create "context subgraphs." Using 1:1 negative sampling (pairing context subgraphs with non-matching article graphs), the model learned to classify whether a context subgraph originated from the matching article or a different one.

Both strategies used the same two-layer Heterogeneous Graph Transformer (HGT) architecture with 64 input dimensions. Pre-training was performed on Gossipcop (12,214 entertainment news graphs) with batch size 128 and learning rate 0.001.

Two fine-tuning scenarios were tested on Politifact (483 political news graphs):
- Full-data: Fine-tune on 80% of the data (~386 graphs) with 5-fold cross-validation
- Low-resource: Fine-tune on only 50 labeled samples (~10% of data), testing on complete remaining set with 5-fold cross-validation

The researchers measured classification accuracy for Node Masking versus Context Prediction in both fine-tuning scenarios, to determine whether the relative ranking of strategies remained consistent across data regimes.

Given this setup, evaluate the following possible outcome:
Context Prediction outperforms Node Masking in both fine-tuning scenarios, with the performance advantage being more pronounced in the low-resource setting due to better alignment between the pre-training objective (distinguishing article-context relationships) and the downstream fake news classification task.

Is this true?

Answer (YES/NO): NO